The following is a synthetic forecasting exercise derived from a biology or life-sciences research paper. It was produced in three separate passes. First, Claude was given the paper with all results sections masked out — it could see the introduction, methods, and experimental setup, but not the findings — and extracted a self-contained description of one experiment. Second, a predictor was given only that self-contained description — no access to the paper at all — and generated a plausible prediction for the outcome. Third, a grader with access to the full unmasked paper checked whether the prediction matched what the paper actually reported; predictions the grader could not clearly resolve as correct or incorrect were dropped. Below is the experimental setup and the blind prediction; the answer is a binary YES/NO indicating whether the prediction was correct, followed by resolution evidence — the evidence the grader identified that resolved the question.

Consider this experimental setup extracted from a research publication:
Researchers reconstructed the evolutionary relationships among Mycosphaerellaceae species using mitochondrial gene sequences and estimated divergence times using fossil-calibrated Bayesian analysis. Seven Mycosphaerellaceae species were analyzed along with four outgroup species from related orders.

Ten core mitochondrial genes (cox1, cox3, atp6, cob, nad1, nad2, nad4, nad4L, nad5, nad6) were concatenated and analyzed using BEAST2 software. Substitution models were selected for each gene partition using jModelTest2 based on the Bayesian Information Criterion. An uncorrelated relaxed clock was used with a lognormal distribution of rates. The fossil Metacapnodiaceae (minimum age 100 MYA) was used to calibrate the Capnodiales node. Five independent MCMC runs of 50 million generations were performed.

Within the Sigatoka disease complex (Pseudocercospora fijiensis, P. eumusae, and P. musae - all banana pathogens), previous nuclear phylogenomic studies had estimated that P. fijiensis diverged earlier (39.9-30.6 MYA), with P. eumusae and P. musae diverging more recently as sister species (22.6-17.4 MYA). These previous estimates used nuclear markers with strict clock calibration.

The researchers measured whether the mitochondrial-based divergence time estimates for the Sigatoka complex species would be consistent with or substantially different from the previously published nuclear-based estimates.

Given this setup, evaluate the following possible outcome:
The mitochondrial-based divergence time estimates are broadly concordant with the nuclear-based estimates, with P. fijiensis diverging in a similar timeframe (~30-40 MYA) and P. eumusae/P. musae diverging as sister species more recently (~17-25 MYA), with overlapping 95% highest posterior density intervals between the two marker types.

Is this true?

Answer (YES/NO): NO